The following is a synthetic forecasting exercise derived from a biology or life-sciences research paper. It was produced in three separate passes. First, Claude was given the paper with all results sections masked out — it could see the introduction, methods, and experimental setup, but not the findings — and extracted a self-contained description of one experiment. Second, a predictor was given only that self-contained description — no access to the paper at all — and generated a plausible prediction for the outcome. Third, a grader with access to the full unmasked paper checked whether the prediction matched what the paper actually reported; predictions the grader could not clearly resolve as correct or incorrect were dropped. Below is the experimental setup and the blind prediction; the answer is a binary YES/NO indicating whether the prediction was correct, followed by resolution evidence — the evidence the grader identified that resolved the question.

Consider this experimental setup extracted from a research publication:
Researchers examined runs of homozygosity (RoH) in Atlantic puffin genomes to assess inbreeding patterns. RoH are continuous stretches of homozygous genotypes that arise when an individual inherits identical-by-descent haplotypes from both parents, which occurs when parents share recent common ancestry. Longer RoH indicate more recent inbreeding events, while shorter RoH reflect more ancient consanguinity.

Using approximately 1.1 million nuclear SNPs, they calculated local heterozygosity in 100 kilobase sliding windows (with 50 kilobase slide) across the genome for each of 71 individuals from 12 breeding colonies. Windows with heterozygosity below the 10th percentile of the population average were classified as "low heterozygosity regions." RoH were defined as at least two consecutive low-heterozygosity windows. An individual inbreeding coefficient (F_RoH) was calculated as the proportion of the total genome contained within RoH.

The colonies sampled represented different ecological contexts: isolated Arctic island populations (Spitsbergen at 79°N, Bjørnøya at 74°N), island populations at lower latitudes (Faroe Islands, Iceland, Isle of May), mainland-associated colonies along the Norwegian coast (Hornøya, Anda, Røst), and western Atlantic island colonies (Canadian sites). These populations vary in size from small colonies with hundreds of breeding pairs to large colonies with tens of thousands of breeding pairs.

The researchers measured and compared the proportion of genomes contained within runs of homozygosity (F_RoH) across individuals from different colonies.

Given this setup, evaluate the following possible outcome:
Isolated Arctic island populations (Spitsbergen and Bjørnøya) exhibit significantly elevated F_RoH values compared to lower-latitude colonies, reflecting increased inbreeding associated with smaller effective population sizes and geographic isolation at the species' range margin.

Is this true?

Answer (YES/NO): NO